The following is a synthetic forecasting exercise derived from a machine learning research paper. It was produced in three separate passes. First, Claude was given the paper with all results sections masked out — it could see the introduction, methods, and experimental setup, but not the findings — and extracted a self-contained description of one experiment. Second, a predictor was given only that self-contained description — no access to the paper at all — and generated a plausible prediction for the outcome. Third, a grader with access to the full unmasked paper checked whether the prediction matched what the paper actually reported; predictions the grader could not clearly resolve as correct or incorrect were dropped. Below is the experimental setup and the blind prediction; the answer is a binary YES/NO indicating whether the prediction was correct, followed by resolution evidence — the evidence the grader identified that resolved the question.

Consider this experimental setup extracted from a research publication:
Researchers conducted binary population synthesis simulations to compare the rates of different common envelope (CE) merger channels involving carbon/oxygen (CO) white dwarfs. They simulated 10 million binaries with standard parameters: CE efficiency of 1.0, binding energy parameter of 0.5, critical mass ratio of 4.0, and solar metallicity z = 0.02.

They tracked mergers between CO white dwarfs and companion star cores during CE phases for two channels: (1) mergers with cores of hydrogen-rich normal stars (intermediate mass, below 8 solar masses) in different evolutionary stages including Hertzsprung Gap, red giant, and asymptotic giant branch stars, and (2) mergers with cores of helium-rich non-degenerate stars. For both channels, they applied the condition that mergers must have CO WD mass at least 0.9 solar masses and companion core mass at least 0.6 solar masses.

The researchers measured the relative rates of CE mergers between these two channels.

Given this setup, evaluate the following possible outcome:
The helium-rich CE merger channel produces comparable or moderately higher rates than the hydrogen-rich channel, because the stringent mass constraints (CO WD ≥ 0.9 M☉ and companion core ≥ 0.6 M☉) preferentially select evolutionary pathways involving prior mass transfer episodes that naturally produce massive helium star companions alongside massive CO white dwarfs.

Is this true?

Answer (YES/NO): NO